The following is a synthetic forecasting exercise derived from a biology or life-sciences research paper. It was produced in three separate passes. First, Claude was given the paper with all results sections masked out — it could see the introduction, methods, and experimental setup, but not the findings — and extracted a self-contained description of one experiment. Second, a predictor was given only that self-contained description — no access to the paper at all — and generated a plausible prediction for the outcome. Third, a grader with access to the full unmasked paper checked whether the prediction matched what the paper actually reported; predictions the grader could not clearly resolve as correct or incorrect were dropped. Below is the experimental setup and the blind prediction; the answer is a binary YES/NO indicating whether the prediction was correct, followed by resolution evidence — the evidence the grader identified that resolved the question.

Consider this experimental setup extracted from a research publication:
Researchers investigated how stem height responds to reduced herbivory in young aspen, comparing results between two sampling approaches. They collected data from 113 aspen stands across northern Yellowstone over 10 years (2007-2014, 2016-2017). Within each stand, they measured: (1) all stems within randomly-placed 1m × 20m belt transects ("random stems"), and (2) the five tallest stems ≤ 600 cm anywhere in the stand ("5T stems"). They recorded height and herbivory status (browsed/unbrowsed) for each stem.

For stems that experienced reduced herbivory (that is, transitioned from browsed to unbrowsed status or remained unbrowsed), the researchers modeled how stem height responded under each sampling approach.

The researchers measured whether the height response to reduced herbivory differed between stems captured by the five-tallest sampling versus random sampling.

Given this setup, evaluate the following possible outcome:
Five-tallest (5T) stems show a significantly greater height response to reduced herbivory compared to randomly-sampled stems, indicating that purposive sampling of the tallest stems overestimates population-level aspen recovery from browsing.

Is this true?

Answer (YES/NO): YES